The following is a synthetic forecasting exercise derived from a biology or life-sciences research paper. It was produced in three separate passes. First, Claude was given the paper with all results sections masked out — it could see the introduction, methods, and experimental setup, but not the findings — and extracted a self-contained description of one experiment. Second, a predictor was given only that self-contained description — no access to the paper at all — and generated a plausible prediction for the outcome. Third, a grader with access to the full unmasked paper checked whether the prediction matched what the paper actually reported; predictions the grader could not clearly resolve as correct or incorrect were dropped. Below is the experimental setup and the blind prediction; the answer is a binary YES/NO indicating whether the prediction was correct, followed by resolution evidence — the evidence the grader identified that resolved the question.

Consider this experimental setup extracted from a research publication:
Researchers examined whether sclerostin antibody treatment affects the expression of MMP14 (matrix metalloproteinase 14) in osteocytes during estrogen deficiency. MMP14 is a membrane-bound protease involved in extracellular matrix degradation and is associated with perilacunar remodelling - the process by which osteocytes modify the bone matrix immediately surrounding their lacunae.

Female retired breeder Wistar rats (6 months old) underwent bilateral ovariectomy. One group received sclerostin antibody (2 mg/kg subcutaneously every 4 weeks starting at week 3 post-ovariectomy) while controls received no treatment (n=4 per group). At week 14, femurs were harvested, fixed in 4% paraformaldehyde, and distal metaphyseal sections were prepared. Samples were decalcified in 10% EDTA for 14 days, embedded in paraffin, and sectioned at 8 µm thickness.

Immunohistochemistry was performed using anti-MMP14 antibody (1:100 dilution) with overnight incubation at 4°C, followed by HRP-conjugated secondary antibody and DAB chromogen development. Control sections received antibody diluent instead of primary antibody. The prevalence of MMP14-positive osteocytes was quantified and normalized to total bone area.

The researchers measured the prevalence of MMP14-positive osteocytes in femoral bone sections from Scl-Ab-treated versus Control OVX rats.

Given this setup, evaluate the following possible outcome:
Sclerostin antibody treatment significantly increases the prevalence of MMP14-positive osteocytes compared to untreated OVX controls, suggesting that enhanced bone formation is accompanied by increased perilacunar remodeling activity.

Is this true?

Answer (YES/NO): NO